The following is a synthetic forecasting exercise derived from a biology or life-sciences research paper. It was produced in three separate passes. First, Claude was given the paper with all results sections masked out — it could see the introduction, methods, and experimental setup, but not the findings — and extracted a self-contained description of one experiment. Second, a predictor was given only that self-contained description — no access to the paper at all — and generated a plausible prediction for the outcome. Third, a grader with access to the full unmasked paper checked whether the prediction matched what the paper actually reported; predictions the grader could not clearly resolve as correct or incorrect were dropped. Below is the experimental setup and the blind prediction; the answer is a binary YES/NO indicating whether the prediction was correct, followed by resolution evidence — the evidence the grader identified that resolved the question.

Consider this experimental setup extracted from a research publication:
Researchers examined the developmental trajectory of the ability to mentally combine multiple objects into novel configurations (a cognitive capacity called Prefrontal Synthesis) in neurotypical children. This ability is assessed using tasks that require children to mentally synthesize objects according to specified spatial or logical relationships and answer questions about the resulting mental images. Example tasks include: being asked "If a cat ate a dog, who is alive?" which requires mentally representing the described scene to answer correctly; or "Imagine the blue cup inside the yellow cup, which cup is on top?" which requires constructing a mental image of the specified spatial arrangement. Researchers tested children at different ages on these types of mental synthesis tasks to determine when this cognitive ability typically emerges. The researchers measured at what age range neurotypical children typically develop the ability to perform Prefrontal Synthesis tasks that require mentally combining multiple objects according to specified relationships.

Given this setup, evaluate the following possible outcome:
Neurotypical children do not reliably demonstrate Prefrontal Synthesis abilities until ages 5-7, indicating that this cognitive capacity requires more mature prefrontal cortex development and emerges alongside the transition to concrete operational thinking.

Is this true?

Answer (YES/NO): NO